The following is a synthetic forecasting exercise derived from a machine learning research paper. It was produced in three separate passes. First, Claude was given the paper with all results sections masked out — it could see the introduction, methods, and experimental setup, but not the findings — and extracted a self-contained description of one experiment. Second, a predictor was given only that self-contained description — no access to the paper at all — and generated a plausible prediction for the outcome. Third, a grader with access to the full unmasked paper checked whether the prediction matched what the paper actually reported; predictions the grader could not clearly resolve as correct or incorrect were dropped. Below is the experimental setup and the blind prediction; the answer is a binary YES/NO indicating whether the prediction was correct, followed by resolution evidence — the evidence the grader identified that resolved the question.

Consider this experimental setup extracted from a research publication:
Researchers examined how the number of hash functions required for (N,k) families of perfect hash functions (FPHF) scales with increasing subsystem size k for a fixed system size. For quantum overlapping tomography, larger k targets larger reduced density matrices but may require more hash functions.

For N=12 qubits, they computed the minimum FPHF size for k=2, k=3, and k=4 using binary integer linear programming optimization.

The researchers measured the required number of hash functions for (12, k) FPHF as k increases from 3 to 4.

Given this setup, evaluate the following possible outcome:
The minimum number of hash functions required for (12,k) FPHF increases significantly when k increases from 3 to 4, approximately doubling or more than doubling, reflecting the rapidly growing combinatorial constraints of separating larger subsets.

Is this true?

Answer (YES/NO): NO